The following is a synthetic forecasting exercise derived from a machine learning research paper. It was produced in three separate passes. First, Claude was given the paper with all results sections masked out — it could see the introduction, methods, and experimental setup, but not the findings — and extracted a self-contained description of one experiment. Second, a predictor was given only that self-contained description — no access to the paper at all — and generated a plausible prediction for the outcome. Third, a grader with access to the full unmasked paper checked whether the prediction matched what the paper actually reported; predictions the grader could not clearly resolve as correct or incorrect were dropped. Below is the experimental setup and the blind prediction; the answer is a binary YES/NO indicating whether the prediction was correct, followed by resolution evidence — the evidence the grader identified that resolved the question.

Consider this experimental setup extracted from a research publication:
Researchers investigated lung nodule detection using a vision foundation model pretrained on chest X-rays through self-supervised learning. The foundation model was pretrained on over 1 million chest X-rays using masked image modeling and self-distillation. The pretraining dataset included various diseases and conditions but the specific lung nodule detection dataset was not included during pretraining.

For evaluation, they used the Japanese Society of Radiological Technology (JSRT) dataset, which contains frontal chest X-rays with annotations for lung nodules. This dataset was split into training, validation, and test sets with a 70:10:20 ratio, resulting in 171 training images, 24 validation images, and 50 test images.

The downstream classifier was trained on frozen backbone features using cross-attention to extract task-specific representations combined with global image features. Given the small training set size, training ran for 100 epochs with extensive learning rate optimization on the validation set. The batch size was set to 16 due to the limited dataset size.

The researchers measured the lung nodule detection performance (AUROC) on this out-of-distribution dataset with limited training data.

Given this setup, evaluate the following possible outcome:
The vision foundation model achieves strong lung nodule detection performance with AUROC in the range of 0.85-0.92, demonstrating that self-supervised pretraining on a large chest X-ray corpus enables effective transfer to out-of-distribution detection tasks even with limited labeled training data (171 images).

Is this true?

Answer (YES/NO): NO